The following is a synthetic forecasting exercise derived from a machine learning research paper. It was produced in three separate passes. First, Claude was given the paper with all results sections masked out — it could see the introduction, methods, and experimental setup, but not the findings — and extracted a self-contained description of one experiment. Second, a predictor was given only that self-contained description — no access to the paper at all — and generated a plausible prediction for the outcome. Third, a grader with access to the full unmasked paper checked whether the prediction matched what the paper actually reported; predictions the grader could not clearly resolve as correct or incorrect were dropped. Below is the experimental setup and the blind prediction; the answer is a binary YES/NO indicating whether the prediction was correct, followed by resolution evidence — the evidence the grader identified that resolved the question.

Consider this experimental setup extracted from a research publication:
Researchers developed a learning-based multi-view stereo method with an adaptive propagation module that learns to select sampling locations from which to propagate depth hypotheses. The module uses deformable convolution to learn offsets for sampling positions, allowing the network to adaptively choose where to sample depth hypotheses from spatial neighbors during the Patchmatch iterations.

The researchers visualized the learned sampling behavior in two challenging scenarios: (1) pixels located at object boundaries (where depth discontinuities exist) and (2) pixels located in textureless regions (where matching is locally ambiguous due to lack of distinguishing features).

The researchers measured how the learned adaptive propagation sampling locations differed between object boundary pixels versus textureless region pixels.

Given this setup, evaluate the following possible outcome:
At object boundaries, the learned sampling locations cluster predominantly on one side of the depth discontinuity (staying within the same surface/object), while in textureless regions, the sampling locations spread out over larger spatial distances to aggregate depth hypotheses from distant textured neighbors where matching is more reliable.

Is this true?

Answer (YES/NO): NO